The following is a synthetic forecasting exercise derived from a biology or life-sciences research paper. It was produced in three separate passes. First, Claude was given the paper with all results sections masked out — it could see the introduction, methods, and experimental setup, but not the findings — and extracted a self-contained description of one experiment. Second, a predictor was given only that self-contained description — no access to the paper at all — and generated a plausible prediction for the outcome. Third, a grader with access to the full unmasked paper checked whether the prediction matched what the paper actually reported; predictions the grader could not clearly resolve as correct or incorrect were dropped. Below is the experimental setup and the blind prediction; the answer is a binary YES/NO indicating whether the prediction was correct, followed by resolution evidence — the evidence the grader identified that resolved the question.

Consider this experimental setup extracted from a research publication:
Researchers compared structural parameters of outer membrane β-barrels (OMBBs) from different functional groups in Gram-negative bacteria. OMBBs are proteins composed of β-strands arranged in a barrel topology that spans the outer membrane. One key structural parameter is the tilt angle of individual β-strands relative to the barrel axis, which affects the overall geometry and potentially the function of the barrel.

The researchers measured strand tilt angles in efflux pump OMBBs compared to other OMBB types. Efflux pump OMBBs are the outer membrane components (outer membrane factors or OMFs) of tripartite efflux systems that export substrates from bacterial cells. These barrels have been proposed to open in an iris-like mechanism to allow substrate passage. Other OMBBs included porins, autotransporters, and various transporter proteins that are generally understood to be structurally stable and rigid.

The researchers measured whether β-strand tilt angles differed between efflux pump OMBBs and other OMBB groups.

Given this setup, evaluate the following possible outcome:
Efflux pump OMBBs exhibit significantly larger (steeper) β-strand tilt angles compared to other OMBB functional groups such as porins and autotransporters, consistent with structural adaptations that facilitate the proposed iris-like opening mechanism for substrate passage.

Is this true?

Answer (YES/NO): YES